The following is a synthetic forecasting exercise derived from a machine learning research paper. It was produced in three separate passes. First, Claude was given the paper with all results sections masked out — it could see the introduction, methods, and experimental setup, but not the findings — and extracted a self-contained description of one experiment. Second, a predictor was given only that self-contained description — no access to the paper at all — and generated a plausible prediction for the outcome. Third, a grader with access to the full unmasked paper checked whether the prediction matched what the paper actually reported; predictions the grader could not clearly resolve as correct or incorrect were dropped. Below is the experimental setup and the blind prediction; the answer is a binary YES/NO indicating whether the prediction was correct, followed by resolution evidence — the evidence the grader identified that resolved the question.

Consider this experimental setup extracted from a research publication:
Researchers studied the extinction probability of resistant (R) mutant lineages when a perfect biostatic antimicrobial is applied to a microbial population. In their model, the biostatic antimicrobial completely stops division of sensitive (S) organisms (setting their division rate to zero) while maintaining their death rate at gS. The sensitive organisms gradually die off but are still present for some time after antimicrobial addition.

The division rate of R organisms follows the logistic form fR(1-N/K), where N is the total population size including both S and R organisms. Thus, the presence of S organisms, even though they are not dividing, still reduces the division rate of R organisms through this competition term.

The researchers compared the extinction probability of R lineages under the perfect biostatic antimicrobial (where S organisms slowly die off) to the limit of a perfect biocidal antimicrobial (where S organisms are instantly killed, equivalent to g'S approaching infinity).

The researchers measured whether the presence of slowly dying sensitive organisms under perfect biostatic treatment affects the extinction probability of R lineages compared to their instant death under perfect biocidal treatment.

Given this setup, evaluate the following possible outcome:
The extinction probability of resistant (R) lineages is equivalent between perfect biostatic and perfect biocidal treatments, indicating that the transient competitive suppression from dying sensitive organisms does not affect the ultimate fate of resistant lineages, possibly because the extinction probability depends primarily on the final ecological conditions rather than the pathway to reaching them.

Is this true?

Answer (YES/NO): NO